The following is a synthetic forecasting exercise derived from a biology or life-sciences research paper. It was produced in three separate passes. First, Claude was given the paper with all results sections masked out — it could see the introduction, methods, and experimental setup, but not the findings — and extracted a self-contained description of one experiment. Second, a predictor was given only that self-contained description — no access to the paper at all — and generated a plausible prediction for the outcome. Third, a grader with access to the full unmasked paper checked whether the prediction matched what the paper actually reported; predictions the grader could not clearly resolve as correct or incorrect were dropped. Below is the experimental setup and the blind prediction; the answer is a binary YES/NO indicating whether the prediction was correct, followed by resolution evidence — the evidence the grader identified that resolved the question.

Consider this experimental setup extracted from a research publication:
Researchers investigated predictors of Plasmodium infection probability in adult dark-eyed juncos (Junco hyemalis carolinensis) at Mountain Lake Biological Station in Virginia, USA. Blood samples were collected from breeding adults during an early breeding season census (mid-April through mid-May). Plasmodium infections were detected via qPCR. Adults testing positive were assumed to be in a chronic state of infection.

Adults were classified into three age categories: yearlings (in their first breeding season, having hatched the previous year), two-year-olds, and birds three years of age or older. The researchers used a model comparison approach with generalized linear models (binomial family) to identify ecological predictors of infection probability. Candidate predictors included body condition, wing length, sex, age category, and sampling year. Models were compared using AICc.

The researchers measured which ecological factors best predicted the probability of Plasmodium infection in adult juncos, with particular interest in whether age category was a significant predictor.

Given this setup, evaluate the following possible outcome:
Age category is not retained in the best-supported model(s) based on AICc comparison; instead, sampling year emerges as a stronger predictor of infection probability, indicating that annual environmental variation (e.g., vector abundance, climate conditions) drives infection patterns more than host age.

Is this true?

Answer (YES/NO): NO